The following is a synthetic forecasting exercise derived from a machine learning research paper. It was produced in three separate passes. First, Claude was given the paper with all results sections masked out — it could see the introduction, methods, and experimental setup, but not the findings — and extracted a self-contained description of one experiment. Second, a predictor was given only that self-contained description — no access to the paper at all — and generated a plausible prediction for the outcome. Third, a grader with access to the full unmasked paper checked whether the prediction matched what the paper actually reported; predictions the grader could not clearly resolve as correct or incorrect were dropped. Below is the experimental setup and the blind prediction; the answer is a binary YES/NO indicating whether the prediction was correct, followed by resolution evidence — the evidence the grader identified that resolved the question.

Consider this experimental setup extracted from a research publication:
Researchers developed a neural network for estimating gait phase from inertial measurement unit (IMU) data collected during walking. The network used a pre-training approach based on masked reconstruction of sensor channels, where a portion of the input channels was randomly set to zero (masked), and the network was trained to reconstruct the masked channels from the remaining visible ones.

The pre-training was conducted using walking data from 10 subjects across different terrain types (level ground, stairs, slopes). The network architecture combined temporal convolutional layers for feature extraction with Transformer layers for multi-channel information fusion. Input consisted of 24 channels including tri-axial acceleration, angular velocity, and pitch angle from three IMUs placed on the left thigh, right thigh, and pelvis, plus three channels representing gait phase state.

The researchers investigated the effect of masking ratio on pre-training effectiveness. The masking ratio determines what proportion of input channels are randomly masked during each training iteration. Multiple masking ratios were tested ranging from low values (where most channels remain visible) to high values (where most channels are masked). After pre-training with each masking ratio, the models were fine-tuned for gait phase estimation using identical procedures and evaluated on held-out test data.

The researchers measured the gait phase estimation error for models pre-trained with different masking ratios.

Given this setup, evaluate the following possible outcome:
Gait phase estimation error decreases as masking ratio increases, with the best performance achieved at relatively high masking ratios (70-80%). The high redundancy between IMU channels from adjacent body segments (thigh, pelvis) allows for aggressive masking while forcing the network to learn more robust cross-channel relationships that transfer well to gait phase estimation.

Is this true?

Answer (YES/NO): NO